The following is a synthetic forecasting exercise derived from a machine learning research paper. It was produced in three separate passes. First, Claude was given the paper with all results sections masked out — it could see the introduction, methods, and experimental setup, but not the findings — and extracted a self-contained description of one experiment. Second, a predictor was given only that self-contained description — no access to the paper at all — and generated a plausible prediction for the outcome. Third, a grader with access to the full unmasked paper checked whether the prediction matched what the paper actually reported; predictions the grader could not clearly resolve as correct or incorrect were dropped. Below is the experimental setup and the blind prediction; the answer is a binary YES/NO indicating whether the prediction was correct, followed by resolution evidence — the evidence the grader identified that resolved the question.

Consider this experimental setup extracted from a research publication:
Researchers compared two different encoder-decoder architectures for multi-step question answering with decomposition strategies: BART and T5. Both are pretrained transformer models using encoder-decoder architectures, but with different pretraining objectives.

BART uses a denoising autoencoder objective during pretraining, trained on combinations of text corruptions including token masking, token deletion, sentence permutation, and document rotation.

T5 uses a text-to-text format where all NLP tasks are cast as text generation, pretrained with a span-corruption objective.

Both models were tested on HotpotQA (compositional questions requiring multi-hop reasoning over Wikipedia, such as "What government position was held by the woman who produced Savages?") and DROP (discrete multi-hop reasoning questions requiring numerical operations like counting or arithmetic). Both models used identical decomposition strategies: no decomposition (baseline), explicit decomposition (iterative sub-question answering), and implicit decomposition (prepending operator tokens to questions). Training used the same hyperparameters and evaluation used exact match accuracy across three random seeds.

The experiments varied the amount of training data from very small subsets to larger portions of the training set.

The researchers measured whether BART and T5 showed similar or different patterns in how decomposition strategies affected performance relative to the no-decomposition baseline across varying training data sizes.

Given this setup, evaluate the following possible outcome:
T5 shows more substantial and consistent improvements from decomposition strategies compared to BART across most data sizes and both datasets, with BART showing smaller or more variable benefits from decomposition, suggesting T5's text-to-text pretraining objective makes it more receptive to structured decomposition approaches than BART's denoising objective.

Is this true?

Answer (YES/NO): NO